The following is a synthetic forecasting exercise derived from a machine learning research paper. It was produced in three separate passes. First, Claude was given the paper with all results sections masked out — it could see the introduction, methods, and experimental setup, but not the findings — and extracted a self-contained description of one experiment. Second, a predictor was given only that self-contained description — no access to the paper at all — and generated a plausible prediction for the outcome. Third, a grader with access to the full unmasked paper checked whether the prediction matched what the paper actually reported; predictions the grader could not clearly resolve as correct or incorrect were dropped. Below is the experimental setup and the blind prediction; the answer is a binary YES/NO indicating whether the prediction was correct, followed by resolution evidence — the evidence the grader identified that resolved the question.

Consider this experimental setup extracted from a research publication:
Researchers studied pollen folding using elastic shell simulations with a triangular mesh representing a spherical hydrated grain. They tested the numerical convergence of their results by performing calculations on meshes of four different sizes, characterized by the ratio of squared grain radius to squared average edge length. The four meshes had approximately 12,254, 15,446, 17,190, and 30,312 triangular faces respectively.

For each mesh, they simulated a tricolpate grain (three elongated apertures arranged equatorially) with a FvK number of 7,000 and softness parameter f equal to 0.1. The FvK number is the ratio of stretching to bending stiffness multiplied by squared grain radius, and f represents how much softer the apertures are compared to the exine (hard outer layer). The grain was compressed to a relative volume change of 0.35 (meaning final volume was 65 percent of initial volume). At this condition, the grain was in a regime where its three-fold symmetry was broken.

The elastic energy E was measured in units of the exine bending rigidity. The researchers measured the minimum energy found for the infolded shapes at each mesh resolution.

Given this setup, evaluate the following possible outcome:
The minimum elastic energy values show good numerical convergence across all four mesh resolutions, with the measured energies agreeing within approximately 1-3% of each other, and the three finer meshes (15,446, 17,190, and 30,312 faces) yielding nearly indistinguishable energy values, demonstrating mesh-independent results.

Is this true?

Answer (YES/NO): NO